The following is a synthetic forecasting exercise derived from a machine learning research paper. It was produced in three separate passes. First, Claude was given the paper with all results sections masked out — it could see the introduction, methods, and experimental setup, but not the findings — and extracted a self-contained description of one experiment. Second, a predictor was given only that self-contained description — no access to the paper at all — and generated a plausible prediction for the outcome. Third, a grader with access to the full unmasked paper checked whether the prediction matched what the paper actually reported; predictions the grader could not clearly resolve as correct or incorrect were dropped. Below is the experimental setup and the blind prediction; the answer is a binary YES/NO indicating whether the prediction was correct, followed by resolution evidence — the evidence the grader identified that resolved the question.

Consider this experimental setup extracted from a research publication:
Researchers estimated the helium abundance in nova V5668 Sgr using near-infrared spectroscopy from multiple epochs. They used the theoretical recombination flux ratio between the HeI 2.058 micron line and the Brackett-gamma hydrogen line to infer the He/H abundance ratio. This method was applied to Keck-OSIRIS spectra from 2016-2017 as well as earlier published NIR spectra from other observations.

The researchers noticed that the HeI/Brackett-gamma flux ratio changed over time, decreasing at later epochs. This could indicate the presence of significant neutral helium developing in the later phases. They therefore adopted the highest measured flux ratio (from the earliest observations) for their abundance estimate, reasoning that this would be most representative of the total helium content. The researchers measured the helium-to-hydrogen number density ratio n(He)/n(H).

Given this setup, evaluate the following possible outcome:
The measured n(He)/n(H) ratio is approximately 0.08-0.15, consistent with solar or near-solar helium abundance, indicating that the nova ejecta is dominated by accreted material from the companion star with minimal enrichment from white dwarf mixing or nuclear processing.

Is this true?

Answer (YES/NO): NO